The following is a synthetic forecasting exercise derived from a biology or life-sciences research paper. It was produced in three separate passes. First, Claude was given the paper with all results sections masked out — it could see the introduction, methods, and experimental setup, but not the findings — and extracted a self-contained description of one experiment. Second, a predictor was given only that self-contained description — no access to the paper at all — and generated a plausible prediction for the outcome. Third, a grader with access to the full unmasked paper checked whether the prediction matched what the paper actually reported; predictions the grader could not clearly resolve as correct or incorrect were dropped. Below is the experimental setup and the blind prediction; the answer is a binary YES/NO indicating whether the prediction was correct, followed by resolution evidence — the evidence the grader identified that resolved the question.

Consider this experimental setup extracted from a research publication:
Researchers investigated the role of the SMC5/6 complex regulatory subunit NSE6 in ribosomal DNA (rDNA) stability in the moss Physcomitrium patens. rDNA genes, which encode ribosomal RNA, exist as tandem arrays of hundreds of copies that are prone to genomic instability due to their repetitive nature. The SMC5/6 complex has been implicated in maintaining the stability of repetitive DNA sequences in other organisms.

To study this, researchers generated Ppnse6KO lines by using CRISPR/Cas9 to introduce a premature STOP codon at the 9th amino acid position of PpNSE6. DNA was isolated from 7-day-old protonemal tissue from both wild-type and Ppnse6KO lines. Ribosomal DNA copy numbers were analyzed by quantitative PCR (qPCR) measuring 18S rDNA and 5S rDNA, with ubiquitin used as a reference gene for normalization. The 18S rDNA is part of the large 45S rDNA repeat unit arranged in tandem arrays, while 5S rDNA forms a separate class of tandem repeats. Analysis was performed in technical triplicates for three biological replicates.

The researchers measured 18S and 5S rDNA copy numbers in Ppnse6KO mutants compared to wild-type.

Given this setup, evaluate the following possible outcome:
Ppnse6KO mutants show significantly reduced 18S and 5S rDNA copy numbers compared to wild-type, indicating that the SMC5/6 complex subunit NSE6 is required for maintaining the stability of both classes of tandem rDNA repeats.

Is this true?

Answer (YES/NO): YES